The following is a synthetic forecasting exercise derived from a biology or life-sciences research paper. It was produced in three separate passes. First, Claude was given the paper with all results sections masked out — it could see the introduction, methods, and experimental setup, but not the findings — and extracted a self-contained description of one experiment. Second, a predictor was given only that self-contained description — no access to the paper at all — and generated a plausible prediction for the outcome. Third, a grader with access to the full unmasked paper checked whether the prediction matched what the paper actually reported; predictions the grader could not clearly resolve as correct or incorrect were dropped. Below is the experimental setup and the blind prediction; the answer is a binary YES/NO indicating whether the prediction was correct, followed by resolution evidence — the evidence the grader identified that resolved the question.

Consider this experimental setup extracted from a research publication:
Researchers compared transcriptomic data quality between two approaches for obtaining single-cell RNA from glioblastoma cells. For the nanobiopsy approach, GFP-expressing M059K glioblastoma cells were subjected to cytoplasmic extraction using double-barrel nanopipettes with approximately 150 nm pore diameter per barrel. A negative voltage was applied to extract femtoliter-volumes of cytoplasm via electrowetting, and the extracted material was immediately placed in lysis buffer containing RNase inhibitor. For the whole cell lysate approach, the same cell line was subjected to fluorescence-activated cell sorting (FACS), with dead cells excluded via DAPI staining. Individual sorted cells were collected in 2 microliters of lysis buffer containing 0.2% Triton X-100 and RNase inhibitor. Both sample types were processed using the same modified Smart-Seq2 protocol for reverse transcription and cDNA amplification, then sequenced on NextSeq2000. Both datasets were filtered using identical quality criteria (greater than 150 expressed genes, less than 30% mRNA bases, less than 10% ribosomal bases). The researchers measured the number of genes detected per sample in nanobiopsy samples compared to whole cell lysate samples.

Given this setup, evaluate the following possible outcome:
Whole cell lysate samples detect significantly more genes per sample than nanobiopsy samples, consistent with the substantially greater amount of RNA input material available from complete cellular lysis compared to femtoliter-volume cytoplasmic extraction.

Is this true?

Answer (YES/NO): YES